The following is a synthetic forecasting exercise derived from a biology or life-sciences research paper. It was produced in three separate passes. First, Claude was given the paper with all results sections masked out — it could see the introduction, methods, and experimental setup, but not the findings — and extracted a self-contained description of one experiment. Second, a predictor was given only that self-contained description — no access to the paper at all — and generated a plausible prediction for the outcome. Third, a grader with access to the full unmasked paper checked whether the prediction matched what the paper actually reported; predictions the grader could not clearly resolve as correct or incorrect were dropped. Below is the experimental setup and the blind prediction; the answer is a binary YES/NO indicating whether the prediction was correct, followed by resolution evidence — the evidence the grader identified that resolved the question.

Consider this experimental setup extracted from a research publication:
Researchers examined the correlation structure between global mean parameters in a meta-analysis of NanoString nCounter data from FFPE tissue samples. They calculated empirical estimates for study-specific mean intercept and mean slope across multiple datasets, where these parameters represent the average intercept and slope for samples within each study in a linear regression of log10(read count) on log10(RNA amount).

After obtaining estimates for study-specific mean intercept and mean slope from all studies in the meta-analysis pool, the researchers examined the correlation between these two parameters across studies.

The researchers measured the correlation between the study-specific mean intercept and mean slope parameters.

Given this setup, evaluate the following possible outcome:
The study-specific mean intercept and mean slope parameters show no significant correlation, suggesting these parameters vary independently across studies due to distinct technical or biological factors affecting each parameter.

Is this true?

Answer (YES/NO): YES